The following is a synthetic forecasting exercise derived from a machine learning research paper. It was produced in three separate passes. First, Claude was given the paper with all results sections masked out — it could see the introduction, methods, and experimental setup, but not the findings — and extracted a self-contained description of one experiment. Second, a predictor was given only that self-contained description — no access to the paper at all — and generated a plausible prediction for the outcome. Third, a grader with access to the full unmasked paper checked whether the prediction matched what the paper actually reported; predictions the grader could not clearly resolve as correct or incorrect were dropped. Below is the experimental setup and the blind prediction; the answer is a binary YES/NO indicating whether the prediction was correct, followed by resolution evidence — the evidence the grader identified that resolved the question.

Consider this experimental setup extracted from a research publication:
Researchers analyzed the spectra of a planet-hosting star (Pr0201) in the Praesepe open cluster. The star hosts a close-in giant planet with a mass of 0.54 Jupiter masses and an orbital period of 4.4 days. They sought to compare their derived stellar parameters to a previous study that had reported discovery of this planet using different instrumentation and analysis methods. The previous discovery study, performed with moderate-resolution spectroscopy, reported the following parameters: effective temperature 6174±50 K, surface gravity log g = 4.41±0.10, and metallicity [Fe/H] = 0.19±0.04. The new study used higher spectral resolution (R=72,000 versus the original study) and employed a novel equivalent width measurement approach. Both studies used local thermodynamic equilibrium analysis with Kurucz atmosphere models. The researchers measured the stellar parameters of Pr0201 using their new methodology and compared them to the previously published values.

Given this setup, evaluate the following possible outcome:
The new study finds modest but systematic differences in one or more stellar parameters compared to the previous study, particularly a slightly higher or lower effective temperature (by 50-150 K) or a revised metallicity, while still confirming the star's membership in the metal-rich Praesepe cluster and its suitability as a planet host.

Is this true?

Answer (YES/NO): NO